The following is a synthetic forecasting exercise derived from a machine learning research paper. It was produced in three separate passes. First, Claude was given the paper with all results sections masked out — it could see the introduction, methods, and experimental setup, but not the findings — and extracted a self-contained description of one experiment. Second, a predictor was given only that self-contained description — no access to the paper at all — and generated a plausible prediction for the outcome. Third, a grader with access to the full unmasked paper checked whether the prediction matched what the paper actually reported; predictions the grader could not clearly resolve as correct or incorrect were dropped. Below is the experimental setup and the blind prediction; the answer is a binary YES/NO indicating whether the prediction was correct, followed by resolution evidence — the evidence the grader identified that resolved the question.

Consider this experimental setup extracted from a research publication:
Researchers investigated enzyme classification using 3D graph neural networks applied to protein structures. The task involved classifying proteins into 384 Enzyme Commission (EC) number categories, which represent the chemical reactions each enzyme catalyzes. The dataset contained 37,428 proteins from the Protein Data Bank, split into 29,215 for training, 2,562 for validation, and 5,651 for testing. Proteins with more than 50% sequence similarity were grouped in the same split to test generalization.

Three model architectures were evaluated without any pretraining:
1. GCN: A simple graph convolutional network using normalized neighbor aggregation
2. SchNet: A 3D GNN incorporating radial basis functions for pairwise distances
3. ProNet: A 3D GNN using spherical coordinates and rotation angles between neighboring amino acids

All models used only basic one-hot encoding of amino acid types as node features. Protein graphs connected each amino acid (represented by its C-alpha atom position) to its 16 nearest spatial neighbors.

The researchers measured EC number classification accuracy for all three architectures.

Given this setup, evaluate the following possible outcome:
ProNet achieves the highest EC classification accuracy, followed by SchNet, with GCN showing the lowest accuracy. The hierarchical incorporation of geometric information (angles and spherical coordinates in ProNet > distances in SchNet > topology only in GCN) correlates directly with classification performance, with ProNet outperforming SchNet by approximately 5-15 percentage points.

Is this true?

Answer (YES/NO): NO